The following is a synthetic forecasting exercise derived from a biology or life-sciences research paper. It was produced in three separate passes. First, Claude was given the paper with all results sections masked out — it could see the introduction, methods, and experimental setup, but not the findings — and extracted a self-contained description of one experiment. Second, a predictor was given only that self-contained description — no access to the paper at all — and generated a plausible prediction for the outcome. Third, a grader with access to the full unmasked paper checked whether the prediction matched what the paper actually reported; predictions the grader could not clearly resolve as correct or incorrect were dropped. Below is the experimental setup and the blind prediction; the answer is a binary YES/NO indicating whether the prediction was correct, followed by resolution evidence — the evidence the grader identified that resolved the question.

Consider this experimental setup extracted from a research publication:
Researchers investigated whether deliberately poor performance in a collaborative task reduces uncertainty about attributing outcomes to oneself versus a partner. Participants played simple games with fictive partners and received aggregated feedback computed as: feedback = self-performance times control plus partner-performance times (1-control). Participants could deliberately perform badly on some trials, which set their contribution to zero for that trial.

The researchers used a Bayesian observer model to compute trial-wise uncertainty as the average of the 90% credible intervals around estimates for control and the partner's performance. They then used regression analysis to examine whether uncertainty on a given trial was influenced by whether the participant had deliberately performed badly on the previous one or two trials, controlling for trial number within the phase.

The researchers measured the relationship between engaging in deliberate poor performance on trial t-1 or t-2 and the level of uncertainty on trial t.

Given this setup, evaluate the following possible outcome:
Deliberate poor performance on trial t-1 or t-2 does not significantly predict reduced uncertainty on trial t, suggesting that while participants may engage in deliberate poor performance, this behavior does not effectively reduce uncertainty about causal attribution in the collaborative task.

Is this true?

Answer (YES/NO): NO